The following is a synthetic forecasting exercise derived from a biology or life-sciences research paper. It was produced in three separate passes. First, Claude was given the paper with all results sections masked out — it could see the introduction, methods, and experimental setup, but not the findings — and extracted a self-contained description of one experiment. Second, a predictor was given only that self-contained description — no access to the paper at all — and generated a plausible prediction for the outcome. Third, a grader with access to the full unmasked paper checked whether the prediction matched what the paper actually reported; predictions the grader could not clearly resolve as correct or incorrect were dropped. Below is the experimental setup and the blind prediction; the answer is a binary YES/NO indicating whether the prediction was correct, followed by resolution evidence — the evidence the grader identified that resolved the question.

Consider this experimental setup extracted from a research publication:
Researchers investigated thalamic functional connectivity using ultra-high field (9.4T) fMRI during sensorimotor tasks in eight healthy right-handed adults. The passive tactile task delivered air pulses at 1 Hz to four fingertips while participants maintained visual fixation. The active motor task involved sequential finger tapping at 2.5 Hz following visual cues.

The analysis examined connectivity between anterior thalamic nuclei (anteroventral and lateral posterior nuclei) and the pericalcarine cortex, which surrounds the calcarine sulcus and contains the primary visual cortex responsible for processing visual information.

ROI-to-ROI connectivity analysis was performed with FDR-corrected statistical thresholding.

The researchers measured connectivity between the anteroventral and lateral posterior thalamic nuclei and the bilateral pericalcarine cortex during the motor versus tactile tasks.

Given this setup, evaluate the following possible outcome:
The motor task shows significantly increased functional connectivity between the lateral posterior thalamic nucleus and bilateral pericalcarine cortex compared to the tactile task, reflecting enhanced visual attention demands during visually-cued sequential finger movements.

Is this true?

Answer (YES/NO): NO